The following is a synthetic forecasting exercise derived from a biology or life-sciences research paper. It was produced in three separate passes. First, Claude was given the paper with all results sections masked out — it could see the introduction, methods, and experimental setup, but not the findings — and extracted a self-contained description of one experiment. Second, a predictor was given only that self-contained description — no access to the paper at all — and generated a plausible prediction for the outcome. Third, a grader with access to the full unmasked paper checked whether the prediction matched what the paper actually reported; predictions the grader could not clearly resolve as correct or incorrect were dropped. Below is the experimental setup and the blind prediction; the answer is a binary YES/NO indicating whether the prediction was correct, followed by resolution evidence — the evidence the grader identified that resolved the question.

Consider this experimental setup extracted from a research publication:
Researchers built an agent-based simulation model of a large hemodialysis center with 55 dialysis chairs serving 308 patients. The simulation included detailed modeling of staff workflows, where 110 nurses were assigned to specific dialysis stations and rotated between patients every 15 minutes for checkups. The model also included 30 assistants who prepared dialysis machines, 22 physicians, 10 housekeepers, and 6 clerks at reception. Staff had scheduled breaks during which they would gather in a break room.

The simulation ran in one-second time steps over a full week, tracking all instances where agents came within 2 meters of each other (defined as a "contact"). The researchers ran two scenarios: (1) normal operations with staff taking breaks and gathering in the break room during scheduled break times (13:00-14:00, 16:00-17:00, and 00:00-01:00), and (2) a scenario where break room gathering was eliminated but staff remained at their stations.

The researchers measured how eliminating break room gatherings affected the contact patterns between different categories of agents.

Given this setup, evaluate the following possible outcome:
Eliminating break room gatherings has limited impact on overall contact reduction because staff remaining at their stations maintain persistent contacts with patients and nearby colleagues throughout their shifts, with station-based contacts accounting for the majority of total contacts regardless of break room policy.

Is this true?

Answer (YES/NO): NO